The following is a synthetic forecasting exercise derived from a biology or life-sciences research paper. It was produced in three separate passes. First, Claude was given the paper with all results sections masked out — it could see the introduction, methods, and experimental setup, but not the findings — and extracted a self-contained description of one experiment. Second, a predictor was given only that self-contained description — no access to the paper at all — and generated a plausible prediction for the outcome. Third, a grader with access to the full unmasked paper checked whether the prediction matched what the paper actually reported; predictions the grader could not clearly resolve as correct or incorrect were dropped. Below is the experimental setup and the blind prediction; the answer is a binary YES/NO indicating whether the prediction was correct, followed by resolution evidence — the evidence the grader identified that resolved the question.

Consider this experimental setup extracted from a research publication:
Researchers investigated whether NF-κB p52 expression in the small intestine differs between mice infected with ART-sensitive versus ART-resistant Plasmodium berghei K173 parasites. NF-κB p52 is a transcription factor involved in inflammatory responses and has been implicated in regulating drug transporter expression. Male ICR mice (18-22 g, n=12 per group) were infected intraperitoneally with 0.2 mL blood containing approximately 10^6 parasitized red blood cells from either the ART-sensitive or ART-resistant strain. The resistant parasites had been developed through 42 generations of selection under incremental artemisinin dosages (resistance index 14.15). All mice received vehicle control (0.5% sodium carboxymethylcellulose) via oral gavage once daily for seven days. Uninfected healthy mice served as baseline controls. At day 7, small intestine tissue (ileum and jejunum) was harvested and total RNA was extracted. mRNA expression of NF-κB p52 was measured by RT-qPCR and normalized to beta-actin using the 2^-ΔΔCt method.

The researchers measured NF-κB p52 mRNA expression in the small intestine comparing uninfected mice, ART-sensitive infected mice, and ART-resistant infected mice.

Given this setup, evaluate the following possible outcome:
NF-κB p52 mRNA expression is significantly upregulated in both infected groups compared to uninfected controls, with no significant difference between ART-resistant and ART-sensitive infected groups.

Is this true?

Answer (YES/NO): NO